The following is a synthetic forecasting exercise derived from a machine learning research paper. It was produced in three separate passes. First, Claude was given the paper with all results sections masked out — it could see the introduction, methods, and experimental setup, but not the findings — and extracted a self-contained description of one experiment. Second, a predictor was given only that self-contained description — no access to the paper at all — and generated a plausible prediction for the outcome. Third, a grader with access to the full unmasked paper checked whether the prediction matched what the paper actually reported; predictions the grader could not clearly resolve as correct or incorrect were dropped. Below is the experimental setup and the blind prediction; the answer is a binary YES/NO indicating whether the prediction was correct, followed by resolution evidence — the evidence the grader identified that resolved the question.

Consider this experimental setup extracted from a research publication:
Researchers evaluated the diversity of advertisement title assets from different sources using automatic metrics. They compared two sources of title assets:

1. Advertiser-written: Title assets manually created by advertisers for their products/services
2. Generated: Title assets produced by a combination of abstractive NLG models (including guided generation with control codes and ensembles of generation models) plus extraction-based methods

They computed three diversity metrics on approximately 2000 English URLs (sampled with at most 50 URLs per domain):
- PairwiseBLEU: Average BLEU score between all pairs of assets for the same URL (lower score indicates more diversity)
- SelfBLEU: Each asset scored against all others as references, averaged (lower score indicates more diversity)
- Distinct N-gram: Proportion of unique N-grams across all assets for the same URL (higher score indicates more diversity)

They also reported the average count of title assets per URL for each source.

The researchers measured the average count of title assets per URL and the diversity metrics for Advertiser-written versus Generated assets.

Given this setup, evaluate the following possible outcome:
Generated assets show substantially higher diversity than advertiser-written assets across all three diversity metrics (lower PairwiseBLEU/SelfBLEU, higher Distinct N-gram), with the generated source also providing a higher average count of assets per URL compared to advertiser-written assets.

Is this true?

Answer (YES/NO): YES